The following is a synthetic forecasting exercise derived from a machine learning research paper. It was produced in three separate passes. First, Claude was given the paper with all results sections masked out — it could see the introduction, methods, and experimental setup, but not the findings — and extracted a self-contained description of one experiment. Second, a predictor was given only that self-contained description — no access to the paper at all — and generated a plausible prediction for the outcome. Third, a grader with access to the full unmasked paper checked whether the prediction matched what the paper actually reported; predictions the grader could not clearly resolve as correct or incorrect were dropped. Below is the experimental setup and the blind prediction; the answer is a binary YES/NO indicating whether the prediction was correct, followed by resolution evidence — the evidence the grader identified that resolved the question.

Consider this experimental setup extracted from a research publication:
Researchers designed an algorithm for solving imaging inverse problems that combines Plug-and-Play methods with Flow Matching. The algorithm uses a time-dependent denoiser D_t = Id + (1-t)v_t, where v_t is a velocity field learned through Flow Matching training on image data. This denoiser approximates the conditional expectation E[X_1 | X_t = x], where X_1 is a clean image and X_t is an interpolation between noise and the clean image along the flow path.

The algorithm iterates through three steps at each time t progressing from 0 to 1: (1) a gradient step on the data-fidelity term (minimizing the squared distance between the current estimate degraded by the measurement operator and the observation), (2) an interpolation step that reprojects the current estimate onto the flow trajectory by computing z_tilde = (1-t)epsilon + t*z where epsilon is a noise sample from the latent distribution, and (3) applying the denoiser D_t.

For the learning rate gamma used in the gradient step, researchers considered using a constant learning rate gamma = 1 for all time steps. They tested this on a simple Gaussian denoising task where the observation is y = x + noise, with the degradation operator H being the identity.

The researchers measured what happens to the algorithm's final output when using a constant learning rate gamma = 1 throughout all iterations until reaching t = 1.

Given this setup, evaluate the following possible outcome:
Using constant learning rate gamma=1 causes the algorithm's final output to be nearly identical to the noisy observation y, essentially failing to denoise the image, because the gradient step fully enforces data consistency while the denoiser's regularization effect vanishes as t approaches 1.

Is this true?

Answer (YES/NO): YES